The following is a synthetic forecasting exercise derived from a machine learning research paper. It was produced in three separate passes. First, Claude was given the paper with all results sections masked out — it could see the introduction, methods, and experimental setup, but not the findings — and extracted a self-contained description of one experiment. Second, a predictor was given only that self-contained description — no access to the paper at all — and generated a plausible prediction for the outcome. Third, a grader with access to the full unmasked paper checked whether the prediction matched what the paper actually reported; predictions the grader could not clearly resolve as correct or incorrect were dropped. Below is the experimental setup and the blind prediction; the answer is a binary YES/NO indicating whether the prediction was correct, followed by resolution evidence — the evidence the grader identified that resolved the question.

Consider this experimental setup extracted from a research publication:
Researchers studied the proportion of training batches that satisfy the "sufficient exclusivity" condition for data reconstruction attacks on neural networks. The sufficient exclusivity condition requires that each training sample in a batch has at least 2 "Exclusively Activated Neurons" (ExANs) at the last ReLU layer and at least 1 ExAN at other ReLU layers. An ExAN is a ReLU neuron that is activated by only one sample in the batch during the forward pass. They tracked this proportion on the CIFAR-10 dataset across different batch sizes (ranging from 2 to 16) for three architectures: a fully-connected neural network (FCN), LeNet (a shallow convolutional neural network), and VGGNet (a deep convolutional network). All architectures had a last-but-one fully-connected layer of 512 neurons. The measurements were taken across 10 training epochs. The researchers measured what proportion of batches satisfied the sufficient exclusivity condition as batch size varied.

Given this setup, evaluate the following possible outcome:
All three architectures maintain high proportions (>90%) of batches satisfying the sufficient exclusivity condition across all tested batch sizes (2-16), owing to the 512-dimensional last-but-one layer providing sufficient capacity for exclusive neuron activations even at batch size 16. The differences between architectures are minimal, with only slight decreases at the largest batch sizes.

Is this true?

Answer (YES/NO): NO